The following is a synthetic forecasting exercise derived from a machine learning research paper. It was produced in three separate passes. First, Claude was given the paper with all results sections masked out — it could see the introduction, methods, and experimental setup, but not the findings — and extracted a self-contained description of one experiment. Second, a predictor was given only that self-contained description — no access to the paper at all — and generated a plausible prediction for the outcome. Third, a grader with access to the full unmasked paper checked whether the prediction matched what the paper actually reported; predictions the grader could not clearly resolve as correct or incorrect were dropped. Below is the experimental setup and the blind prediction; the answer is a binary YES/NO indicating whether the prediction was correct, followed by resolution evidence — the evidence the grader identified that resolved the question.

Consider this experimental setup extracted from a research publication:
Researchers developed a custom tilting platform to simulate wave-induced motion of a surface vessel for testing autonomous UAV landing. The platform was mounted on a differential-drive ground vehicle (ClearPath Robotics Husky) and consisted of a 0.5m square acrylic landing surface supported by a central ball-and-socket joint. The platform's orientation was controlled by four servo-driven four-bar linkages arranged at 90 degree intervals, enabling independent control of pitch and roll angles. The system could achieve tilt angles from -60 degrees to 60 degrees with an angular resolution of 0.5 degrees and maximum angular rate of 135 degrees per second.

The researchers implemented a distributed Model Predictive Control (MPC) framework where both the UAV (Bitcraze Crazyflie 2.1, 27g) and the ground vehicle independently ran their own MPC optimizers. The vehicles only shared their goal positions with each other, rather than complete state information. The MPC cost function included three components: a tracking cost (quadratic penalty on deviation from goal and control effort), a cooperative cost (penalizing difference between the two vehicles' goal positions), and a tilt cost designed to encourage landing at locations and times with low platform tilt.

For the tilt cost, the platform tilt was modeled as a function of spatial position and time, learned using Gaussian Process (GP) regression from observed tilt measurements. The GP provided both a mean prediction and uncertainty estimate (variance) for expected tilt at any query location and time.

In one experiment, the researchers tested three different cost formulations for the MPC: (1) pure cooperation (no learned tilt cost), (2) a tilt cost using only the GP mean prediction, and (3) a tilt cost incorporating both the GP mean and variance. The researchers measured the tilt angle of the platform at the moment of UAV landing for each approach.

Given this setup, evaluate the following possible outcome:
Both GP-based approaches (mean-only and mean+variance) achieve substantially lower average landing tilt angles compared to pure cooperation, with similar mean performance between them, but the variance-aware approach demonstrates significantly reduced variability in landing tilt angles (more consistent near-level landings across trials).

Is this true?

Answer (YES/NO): NO